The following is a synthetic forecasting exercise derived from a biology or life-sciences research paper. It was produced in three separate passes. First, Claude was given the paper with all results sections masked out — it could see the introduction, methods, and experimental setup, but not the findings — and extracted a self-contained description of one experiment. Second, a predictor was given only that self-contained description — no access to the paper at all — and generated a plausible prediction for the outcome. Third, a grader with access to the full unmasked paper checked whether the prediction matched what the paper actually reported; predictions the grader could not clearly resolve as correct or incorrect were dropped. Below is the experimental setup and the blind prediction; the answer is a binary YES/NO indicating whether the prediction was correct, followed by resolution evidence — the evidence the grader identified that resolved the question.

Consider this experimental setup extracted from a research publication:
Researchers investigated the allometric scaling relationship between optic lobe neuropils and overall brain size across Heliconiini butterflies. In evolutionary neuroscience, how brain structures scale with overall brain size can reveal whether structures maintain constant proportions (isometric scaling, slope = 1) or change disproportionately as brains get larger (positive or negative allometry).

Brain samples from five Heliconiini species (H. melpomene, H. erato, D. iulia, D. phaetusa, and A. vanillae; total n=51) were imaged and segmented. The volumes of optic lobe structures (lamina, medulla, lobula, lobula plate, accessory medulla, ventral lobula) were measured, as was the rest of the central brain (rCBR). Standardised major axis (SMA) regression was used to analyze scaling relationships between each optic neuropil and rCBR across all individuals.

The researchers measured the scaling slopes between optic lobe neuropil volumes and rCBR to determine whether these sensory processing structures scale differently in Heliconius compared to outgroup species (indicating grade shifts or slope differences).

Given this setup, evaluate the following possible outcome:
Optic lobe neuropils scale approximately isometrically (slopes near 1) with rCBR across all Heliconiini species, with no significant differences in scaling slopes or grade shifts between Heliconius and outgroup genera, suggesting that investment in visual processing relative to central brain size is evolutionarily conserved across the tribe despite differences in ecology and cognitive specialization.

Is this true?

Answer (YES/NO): NO